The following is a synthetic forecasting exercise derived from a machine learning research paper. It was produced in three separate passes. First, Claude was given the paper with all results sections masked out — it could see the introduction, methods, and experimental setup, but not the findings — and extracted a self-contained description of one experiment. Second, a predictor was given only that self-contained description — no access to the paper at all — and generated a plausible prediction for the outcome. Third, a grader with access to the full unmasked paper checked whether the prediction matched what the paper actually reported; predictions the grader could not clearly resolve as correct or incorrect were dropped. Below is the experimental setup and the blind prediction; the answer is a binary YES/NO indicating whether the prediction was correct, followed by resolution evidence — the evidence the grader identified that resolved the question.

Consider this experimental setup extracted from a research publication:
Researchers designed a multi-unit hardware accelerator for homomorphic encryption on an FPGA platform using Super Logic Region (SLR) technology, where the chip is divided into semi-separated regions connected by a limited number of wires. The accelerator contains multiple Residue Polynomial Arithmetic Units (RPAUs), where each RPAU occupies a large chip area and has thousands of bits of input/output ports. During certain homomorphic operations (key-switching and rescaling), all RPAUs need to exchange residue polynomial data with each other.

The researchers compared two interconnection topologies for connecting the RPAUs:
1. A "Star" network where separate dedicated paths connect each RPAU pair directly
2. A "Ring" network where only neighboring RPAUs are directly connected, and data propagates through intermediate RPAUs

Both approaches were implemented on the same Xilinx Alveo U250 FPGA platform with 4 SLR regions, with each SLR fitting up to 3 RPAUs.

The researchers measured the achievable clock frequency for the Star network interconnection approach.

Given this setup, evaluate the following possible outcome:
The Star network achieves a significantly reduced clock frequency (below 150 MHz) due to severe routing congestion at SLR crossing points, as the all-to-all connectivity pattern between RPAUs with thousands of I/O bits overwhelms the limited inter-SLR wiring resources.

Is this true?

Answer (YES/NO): YES